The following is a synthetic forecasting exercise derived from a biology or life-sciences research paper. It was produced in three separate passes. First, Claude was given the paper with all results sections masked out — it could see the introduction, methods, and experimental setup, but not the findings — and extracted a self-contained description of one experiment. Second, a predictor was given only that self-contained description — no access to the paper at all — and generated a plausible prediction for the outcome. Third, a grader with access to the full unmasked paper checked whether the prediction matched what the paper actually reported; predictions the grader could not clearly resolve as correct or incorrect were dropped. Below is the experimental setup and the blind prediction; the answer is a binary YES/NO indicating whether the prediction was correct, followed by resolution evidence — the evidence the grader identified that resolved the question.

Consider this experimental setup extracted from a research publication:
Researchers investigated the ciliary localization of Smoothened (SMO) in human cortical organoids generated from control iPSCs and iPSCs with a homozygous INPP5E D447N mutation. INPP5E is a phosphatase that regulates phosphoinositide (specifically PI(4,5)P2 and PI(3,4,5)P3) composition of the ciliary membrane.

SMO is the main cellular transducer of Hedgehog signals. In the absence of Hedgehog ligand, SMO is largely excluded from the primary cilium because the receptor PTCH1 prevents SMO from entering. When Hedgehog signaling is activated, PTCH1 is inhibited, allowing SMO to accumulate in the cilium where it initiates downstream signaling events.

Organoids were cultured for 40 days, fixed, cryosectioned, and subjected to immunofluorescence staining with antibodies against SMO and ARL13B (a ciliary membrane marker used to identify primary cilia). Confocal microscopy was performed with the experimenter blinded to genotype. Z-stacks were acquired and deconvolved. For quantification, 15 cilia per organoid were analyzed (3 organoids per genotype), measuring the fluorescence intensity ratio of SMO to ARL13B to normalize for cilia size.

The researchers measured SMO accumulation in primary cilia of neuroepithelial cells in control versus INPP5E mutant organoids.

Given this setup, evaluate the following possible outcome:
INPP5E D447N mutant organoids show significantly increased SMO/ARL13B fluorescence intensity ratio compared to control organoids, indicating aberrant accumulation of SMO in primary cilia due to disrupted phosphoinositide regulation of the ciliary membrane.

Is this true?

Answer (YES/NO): YES